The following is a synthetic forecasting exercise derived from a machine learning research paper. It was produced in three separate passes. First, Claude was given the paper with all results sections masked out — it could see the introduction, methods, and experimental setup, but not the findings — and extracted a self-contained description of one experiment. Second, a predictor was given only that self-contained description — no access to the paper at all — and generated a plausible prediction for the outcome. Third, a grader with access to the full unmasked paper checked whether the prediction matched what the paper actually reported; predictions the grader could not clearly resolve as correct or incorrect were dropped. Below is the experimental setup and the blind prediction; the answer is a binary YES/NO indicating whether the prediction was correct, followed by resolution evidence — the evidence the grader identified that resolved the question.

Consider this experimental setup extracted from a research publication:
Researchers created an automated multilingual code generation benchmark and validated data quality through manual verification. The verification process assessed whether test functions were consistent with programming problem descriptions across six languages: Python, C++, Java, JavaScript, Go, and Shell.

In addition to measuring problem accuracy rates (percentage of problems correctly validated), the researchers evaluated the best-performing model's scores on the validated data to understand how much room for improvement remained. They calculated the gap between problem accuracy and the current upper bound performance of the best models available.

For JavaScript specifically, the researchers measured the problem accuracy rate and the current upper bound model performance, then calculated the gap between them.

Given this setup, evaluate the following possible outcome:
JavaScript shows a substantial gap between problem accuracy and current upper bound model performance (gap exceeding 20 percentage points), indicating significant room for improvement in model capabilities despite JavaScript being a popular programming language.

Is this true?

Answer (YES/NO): YES